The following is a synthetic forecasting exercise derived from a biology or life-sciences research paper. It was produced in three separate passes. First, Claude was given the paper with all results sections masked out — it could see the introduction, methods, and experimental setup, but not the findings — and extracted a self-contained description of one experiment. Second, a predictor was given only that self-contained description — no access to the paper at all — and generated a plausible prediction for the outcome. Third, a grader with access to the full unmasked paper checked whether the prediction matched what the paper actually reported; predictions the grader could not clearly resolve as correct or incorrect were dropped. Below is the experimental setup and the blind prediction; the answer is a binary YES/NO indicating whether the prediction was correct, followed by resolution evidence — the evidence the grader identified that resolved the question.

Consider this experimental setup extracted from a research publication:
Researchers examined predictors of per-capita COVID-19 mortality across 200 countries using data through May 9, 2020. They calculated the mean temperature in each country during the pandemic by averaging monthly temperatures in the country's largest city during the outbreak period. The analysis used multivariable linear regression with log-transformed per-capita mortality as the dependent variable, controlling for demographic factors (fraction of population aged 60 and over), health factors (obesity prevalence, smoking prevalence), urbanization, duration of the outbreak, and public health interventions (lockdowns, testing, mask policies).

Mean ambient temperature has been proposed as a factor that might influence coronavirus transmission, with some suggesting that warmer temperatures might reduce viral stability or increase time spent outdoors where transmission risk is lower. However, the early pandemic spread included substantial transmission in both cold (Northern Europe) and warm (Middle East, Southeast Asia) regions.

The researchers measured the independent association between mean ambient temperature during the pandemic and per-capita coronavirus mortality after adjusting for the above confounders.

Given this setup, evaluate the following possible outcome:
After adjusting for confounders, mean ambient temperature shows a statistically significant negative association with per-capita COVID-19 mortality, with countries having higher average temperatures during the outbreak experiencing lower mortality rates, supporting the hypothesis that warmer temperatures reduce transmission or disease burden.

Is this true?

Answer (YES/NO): NO